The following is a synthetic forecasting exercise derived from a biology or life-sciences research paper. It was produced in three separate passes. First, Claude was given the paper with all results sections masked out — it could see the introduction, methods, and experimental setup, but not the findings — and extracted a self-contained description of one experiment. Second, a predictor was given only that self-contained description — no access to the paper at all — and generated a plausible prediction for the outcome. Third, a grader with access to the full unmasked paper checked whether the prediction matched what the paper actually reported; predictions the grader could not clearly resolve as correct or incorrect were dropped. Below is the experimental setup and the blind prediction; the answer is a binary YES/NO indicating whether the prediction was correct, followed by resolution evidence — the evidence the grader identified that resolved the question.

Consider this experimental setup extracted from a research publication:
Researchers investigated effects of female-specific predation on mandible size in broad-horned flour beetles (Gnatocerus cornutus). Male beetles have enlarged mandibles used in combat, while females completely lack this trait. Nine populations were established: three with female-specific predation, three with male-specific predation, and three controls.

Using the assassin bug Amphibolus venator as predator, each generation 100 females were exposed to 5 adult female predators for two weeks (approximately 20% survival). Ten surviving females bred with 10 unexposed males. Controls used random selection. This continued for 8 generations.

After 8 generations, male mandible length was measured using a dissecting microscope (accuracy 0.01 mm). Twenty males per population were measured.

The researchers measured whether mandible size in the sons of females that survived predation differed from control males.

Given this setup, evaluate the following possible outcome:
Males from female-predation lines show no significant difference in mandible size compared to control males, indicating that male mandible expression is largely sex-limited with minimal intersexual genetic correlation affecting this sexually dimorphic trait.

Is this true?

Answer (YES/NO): YES